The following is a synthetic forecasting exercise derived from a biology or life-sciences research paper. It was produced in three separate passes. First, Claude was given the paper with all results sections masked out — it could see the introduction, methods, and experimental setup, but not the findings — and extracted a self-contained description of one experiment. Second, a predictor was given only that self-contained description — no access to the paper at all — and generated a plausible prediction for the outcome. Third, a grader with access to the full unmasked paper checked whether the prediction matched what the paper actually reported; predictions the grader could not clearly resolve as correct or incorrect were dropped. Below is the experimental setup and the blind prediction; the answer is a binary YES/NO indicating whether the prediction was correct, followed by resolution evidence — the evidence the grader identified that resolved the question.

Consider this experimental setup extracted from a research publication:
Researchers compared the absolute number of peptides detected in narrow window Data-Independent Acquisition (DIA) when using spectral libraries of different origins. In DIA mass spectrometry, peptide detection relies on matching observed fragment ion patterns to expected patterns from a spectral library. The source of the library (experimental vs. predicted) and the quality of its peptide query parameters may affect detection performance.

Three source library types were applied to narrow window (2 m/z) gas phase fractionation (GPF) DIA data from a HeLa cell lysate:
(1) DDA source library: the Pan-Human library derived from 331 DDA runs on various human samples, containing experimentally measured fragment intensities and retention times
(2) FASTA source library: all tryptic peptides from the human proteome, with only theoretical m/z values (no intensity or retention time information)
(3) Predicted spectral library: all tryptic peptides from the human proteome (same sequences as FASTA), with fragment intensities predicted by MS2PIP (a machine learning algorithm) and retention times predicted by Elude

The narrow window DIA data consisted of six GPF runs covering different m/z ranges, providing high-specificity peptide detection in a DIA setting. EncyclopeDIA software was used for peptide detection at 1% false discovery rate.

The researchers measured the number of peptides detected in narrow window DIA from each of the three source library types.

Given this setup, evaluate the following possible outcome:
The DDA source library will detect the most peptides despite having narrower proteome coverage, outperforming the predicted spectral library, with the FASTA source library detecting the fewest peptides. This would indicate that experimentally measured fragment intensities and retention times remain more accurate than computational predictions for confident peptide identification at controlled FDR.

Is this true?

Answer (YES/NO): NO